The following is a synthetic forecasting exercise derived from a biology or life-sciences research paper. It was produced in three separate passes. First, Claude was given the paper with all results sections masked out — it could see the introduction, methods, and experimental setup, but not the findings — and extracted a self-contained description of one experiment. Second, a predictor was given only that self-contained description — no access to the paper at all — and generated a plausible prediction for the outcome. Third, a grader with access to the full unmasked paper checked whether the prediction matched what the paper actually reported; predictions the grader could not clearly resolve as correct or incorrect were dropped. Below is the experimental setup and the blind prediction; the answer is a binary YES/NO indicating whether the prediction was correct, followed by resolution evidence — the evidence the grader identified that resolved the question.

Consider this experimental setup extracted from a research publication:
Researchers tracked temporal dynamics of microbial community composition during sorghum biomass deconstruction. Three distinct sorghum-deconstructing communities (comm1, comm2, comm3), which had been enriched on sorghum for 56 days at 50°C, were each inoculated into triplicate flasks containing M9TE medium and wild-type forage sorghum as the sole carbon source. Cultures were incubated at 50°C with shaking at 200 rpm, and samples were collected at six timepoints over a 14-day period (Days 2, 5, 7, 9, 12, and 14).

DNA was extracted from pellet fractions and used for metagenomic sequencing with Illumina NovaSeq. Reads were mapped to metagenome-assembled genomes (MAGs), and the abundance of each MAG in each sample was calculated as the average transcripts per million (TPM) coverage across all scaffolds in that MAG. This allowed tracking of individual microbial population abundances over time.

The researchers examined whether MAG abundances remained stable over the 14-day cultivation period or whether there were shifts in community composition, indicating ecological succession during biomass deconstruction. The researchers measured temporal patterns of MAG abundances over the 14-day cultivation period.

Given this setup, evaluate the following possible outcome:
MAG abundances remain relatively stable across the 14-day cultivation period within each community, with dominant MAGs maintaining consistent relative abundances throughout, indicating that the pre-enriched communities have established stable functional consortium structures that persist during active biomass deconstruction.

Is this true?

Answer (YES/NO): NO